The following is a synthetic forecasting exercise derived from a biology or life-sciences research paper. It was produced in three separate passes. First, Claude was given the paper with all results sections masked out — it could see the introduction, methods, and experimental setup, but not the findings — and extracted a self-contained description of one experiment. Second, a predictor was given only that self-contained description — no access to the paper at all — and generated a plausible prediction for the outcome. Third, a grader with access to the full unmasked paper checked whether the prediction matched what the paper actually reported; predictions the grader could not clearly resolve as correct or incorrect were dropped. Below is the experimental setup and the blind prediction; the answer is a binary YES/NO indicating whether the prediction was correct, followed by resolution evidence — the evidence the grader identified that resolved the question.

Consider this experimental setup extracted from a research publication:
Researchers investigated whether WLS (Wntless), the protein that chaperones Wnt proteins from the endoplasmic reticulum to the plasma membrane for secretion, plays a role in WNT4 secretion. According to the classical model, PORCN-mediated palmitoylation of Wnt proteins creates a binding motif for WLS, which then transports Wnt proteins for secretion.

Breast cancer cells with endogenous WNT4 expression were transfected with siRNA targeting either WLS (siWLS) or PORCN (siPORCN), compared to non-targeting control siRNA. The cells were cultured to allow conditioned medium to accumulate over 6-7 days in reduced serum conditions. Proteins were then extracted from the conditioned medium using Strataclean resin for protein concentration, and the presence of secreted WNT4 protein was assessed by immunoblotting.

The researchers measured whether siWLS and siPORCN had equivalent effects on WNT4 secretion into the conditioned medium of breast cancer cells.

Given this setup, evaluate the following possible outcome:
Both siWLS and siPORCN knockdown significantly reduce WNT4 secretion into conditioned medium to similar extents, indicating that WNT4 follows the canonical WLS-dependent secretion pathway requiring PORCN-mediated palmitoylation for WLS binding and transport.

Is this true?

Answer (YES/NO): NO